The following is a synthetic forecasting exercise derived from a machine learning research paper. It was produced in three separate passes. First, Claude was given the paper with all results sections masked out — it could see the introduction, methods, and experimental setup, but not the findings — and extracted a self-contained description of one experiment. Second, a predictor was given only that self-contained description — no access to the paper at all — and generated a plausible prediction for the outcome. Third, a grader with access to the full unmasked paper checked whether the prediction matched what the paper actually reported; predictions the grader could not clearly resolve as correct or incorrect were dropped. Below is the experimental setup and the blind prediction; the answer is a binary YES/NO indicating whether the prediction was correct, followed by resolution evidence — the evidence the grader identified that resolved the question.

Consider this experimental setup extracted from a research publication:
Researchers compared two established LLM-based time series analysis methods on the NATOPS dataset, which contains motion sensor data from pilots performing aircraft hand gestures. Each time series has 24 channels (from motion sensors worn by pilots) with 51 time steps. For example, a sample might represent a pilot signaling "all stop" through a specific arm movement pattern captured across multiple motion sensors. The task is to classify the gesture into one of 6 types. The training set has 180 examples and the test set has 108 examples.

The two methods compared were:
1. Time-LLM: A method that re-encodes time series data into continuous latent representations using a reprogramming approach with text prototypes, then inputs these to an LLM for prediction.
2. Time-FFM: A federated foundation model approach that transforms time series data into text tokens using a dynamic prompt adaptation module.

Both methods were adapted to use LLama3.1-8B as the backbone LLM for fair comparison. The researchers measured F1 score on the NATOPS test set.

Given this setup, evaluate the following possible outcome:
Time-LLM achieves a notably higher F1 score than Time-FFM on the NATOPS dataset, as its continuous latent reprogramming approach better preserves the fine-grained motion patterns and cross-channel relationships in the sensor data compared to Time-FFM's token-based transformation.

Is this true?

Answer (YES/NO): NO